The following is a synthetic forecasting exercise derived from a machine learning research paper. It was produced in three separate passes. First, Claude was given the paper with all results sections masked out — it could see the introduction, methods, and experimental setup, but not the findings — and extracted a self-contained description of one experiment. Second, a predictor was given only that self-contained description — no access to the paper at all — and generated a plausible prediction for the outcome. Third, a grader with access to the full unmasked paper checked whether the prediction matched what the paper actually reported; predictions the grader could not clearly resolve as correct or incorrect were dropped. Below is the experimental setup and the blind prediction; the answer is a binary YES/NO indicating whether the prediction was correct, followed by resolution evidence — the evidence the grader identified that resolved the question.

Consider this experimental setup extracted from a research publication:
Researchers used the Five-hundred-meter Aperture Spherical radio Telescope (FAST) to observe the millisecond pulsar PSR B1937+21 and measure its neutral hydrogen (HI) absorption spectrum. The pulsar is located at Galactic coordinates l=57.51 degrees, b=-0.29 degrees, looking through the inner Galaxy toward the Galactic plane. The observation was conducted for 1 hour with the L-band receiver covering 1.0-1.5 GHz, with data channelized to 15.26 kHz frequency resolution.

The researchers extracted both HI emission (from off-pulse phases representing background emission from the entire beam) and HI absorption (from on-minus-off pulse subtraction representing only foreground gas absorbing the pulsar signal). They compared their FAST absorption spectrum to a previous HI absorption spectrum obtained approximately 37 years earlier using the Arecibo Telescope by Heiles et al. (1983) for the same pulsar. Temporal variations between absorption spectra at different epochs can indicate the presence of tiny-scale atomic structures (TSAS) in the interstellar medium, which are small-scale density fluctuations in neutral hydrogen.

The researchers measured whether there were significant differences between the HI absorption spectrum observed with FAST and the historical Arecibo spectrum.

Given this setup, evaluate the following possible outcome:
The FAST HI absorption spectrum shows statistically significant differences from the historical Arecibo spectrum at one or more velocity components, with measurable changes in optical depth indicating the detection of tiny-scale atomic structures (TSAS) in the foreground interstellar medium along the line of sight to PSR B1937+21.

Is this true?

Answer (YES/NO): YES